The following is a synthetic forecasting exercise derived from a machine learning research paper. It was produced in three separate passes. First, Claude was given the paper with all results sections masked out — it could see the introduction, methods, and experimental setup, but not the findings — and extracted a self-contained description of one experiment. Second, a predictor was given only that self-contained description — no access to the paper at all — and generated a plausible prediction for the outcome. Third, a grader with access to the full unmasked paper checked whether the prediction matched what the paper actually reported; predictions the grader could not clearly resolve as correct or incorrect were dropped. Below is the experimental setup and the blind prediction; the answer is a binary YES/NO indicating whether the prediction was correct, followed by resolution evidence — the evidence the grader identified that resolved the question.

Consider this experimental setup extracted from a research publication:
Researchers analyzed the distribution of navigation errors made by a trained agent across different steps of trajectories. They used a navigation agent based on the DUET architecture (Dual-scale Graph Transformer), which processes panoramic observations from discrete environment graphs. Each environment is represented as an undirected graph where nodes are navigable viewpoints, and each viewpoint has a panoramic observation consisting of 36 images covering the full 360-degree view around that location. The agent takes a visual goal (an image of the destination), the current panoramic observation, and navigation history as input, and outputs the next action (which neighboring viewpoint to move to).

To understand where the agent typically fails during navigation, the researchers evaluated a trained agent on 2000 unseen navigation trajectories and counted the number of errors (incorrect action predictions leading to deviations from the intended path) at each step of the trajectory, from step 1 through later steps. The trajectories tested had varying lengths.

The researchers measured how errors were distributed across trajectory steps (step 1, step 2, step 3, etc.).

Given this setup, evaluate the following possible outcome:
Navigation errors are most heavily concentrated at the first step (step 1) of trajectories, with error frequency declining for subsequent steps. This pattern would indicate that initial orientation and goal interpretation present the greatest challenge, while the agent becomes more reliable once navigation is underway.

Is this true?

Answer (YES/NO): YES